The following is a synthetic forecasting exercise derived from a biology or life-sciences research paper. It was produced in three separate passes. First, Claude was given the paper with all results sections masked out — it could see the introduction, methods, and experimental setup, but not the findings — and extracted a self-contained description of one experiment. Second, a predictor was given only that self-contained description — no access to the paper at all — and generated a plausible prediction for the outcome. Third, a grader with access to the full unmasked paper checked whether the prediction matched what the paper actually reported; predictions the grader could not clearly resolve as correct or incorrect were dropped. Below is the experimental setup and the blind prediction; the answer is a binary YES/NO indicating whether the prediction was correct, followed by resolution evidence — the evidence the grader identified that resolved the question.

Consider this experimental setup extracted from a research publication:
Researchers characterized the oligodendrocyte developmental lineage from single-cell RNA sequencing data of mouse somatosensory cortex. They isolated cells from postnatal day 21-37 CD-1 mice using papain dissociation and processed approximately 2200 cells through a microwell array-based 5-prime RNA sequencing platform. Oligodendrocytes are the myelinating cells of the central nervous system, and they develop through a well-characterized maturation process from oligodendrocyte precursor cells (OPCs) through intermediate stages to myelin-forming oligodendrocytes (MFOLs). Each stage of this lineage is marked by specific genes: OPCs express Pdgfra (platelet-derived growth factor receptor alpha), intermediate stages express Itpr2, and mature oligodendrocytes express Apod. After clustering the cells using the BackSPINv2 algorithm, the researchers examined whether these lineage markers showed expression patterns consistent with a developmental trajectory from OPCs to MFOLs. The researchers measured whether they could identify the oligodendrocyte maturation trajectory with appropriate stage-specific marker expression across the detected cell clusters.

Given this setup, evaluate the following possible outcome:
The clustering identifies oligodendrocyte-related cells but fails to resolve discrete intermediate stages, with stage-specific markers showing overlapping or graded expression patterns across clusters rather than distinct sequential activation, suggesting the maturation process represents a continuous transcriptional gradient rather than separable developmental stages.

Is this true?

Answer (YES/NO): NO